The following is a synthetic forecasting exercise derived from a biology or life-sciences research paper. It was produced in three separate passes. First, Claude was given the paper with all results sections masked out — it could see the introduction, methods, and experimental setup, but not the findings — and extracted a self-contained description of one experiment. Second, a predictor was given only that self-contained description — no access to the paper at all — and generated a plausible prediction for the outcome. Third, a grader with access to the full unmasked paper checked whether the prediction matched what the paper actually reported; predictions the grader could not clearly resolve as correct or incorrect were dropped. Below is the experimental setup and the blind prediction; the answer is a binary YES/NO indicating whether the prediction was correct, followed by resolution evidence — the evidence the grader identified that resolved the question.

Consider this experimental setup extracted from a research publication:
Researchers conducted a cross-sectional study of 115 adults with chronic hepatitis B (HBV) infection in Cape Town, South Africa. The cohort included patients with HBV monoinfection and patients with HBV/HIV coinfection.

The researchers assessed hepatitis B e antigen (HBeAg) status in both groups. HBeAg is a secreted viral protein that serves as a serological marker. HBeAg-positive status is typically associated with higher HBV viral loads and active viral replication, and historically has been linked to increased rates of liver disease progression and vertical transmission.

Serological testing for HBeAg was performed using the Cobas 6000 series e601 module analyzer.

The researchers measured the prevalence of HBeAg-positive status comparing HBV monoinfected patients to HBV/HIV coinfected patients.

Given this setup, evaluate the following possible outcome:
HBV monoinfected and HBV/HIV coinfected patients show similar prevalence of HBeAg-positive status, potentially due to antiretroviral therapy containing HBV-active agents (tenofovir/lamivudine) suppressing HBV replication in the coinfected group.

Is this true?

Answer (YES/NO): NO